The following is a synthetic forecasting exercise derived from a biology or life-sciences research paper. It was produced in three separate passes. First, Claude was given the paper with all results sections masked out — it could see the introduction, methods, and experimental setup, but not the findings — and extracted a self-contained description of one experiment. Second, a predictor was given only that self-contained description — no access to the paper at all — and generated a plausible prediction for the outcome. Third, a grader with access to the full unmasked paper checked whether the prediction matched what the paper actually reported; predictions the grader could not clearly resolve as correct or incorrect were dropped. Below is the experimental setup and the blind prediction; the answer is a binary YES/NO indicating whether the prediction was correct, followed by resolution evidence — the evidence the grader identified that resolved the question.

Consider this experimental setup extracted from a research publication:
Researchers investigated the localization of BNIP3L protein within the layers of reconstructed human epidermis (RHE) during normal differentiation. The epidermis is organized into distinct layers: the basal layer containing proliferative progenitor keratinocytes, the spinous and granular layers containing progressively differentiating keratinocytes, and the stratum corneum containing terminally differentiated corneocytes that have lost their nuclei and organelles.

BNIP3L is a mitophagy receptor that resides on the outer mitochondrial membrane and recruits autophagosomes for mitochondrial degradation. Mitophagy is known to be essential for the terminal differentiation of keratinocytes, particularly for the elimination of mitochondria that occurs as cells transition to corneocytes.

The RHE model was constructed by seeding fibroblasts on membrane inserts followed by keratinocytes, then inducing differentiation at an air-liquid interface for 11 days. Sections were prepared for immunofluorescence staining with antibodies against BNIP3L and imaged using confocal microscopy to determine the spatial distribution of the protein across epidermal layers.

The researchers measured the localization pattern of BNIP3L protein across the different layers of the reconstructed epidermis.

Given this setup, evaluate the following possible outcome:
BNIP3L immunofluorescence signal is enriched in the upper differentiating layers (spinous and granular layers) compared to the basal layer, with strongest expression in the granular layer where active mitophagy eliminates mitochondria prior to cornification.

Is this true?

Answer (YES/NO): YES